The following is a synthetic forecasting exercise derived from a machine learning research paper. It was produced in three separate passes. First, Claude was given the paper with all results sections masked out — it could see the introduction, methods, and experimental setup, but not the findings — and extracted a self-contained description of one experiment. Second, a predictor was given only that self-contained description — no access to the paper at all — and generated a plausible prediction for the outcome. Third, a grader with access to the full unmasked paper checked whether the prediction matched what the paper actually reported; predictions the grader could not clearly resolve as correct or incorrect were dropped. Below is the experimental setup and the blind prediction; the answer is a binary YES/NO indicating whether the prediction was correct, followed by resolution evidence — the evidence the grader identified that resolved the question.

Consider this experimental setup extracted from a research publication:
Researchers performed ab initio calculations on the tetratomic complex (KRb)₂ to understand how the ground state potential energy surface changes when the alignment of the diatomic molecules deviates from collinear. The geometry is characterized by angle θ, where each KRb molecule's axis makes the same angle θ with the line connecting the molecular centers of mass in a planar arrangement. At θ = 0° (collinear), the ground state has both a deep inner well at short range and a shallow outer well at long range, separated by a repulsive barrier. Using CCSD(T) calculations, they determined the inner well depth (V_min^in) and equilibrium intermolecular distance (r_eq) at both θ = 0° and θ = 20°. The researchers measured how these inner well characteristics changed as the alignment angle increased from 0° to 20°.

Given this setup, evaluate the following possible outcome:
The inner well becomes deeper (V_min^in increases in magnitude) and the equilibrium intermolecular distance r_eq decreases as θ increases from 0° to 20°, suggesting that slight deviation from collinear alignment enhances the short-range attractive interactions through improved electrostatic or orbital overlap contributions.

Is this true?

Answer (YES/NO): YES